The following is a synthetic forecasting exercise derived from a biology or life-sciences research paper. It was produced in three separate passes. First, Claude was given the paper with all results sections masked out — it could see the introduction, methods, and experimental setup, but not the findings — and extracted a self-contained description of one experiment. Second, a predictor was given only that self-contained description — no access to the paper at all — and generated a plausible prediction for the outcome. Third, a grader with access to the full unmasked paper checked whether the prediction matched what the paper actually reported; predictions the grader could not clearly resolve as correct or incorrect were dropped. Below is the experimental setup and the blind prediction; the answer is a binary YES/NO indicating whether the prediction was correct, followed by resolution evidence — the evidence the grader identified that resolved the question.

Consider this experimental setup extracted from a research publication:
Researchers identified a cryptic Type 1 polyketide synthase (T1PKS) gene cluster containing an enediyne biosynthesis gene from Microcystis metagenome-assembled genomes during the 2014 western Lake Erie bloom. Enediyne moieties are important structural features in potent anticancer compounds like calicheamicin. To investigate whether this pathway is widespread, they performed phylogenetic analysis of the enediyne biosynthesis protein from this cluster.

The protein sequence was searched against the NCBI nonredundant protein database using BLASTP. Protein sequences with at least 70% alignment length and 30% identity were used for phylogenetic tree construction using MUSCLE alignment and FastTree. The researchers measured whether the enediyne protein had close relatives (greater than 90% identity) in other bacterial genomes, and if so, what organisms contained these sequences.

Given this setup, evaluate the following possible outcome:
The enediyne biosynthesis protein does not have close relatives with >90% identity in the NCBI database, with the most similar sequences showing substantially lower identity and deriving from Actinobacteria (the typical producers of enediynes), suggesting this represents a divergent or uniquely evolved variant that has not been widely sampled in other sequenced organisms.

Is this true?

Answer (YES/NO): NO